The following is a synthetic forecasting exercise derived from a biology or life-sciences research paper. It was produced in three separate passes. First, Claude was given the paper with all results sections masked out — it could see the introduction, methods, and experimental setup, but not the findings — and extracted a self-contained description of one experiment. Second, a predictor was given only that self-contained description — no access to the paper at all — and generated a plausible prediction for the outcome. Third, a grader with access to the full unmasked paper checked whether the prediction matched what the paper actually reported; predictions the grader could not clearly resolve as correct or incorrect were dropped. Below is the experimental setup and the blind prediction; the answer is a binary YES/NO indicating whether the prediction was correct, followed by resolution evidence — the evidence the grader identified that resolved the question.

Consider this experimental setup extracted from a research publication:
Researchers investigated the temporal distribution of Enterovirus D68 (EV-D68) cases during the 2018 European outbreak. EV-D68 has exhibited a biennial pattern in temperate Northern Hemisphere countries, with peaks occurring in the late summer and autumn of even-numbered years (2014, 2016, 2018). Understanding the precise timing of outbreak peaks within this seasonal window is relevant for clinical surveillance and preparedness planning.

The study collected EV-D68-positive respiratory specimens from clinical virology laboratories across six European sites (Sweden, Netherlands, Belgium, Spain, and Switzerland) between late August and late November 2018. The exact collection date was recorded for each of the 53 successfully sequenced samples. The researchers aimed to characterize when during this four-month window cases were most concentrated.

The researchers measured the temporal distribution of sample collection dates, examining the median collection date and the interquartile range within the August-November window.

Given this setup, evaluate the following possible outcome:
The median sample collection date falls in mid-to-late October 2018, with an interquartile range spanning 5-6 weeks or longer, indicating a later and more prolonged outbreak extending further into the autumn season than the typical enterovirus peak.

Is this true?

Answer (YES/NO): NO